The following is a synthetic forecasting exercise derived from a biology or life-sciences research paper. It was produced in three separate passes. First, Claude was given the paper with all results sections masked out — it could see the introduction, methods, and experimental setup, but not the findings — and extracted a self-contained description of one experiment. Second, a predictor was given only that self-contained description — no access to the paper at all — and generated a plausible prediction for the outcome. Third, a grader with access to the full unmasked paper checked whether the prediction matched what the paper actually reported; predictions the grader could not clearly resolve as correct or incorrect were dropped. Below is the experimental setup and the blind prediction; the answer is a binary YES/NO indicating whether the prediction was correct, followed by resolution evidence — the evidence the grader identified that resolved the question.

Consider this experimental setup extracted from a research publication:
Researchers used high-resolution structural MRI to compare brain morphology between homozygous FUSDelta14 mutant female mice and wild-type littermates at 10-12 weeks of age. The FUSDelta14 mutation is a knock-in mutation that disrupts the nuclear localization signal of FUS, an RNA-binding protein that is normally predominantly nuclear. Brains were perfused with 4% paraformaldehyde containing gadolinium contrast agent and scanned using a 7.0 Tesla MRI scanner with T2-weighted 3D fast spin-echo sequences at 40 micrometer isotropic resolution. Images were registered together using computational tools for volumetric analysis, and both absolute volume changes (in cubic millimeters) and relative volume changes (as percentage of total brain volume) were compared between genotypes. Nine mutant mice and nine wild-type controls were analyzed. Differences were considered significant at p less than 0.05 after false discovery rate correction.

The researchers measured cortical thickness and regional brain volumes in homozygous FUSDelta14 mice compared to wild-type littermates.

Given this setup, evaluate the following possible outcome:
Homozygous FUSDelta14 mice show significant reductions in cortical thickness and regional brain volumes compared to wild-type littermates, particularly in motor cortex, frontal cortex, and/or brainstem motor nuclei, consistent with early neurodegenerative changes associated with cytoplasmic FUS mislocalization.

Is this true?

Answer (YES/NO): NO